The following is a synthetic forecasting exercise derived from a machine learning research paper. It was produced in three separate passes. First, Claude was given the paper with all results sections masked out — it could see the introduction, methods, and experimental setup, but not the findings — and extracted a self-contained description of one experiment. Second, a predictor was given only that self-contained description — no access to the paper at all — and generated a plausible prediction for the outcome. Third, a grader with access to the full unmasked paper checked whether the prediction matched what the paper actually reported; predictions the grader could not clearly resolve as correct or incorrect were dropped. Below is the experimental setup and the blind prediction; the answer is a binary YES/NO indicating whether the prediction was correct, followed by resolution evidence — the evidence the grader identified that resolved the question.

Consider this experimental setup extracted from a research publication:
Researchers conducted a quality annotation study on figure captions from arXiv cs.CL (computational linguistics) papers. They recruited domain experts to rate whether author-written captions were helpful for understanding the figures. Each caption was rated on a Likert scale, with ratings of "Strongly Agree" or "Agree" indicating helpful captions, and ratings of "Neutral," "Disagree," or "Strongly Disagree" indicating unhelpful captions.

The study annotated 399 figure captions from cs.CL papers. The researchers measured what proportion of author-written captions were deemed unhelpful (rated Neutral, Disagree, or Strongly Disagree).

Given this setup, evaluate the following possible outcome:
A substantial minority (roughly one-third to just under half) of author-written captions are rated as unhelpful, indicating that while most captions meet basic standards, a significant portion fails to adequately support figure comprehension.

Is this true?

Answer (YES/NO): NO